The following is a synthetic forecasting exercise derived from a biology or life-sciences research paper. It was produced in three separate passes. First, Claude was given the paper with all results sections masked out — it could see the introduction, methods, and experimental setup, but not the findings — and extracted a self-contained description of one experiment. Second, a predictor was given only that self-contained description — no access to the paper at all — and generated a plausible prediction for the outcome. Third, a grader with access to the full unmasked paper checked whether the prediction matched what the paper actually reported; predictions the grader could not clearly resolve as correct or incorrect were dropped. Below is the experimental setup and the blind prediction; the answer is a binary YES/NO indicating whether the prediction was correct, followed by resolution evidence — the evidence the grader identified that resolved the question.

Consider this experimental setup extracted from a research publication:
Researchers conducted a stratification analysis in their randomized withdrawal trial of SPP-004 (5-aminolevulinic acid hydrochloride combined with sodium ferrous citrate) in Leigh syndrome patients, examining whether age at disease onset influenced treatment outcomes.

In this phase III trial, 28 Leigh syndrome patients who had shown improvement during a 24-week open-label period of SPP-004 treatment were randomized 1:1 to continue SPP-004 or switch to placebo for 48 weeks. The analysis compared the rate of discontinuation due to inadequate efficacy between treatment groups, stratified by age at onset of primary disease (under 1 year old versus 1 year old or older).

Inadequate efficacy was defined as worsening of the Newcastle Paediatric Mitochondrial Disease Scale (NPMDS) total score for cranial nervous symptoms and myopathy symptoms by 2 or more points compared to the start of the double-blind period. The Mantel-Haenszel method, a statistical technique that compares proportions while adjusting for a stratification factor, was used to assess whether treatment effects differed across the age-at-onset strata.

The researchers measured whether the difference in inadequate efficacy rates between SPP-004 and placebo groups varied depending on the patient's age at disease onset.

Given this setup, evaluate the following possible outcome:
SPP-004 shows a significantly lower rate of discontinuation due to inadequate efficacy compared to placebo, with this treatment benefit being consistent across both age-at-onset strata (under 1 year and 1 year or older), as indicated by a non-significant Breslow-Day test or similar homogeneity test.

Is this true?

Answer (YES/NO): NO